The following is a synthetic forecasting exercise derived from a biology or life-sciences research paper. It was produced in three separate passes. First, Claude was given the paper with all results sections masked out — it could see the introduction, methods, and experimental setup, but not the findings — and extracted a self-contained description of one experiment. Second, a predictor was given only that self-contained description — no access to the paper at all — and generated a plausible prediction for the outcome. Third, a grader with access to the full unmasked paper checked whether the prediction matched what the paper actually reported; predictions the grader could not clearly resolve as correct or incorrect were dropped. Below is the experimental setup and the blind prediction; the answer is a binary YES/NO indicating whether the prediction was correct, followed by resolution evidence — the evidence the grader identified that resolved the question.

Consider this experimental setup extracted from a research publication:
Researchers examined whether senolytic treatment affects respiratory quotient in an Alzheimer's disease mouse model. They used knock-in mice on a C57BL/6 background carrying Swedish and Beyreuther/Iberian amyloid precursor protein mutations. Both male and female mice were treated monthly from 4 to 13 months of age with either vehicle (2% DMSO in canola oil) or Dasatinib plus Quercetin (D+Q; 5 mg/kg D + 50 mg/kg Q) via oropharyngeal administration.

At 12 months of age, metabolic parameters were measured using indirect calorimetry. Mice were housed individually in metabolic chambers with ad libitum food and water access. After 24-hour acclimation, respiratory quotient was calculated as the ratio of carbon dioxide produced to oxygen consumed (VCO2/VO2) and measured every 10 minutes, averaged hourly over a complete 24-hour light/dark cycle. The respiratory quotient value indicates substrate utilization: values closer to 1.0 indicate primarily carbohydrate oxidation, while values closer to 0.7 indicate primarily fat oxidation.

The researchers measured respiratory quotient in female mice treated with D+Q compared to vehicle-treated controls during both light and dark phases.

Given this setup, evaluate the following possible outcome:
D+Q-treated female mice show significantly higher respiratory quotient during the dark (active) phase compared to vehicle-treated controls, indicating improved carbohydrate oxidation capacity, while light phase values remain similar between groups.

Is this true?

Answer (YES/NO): NO